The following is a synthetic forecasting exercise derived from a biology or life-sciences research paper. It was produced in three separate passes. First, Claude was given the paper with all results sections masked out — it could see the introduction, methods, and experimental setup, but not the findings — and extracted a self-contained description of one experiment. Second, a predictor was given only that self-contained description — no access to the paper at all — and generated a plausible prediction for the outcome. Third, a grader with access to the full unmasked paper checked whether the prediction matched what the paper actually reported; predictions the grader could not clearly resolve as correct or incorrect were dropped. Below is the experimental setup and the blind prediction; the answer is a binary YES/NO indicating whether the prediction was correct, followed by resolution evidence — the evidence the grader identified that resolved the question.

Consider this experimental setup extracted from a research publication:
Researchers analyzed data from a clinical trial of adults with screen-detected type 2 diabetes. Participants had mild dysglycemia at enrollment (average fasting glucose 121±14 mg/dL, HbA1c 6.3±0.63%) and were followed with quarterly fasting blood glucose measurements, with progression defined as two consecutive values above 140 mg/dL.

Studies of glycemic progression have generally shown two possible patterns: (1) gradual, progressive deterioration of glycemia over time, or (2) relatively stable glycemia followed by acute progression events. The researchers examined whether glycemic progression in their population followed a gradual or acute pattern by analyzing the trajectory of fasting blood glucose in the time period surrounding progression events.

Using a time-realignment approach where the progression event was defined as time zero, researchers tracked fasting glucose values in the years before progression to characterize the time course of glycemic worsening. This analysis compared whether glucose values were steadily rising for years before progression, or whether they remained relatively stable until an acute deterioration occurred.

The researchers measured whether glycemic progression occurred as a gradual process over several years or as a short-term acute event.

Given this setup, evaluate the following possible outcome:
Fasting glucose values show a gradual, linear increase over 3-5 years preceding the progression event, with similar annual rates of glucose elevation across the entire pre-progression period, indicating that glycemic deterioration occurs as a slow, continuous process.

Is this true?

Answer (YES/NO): NO